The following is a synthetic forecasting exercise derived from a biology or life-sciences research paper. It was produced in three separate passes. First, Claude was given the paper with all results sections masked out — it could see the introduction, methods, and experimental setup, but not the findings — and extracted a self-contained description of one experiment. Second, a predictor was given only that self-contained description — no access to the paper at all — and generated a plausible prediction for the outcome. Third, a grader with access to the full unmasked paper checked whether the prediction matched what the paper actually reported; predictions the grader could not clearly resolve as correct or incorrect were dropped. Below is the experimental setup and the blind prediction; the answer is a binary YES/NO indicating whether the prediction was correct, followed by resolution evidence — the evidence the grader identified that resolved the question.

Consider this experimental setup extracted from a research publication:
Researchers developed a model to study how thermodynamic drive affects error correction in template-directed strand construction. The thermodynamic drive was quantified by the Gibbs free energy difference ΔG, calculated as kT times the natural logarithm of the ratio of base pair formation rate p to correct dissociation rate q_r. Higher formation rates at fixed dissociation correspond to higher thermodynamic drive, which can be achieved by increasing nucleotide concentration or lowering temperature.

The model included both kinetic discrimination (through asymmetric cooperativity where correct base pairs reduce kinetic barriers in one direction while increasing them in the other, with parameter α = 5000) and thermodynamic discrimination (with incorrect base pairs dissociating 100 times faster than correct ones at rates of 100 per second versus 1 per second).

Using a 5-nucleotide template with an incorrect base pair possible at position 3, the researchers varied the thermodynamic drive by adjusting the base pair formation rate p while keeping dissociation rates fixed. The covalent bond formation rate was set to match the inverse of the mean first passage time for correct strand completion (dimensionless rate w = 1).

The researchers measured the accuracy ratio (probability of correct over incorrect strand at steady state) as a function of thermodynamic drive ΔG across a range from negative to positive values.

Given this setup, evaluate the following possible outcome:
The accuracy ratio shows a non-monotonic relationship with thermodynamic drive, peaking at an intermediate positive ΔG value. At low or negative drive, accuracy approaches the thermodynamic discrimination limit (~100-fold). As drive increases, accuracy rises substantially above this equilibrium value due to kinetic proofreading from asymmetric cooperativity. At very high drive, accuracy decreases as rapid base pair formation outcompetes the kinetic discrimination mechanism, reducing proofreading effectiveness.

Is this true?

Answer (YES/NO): YES